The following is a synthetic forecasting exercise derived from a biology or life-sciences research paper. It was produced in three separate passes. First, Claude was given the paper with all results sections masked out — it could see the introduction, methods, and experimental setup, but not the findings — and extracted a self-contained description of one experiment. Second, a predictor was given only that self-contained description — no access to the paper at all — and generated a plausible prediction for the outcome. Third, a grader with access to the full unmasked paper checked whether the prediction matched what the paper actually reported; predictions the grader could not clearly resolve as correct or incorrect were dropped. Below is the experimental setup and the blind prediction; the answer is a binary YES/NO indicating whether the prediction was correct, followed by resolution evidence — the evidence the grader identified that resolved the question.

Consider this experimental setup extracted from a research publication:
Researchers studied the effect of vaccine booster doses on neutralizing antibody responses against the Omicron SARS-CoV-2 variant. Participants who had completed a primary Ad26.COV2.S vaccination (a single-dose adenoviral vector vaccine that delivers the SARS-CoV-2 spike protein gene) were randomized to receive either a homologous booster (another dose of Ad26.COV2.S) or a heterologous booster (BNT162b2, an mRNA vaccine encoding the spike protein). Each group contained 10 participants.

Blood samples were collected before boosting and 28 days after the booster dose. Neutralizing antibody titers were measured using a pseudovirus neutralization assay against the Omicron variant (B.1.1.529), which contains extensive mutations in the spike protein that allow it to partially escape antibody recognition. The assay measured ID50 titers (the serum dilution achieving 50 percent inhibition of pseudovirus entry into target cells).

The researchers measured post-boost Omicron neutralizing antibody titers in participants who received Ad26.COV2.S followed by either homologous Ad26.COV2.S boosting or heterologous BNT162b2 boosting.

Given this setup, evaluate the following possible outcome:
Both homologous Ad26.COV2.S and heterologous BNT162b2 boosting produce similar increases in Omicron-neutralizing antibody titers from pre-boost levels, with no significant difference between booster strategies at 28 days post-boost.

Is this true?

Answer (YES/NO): NO